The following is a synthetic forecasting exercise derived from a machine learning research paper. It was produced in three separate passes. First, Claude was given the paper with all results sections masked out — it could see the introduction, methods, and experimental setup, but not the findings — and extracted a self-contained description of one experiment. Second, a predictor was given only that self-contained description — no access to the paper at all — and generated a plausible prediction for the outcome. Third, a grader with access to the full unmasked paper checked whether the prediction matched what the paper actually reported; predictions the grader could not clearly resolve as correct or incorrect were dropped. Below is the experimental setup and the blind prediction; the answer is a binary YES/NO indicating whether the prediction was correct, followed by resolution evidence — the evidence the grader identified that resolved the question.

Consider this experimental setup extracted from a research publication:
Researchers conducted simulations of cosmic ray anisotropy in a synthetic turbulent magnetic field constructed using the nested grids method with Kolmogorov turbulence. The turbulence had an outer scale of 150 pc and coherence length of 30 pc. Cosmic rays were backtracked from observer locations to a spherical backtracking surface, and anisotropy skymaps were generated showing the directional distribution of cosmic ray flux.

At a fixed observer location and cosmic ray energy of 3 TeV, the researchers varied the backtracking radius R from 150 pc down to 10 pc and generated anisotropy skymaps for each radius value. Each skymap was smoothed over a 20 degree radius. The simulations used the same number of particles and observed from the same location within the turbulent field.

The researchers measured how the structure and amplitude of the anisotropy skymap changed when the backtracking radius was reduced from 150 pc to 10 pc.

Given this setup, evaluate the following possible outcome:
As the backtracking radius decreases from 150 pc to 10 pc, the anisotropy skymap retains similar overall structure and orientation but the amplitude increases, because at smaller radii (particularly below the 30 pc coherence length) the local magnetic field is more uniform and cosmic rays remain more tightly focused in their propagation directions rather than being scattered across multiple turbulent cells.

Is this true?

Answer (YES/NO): NO